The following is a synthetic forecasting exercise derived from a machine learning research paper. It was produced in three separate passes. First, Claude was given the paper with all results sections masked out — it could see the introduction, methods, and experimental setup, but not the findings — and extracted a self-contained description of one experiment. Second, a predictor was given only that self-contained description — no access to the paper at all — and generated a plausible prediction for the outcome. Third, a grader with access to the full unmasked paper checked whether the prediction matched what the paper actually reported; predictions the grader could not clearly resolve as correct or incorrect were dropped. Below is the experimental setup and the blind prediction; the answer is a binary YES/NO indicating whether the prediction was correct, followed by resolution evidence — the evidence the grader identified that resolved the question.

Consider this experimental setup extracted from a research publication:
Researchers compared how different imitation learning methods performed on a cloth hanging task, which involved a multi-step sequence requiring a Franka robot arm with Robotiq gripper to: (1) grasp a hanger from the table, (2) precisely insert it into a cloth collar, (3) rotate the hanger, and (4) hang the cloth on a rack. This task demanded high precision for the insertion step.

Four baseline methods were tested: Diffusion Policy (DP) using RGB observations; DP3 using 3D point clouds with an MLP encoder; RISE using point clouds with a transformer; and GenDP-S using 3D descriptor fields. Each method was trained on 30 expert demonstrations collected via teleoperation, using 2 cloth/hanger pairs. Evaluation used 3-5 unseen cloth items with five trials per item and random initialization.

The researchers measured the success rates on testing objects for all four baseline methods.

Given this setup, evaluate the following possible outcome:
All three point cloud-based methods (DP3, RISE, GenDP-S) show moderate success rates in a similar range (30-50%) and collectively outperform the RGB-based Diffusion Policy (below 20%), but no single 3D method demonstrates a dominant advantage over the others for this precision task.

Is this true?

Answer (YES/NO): NO